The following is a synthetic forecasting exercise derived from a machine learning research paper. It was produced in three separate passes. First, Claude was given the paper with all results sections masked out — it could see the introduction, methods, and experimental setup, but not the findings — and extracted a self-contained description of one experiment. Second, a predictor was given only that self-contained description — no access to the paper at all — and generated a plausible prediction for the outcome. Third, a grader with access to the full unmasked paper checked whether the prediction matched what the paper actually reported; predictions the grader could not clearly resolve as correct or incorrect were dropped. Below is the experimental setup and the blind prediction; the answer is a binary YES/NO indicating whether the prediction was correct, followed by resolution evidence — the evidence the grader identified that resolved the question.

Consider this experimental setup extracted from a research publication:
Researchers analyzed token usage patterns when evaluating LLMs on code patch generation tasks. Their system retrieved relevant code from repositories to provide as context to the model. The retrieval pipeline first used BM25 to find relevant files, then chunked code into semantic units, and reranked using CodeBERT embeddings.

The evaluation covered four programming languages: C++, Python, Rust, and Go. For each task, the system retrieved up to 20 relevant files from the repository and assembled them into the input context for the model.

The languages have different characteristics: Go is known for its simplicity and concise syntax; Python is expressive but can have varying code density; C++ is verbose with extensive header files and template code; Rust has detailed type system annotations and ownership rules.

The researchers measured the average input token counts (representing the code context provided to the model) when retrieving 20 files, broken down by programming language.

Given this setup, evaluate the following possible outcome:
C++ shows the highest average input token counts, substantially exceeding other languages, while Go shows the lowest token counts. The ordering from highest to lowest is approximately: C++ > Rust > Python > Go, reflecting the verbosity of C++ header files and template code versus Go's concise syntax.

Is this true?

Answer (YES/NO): YES